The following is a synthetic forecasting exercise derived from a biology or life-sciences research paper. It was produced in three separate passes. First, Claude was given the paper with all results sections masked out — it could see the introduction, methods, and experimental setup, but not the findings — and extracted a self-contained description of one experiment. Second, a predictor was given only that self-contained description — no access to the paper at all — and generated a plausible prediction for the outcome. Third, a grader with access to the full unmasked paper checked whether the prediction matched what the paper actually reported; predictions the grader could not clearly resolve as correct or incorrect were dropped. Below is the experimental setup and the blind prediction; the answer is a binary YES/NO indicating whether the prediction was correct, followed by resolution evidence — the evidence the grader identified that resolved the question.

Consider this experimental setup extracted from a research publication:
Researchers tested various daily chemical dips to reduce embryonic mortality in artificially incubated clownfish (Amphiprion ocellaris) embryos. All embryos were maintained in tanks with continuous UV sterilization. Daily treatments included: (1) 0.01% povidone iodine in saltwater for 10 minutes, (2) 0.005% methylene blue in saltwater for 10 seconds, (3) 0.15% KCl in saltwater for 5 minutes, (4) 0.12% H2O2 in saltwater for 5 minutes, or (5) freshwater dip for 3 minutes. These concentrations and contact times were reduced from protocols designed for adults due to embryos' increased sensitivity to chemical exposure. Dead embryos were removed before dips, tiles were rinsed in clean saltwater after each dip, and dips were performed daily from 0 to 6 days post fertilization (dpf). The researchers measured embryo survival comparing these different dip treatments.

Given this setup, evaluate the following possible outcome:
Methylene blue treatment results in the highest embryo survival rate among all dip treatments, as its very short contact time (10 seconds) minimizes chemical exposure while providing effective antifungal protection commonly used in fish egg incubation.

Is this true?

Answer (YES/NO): NO